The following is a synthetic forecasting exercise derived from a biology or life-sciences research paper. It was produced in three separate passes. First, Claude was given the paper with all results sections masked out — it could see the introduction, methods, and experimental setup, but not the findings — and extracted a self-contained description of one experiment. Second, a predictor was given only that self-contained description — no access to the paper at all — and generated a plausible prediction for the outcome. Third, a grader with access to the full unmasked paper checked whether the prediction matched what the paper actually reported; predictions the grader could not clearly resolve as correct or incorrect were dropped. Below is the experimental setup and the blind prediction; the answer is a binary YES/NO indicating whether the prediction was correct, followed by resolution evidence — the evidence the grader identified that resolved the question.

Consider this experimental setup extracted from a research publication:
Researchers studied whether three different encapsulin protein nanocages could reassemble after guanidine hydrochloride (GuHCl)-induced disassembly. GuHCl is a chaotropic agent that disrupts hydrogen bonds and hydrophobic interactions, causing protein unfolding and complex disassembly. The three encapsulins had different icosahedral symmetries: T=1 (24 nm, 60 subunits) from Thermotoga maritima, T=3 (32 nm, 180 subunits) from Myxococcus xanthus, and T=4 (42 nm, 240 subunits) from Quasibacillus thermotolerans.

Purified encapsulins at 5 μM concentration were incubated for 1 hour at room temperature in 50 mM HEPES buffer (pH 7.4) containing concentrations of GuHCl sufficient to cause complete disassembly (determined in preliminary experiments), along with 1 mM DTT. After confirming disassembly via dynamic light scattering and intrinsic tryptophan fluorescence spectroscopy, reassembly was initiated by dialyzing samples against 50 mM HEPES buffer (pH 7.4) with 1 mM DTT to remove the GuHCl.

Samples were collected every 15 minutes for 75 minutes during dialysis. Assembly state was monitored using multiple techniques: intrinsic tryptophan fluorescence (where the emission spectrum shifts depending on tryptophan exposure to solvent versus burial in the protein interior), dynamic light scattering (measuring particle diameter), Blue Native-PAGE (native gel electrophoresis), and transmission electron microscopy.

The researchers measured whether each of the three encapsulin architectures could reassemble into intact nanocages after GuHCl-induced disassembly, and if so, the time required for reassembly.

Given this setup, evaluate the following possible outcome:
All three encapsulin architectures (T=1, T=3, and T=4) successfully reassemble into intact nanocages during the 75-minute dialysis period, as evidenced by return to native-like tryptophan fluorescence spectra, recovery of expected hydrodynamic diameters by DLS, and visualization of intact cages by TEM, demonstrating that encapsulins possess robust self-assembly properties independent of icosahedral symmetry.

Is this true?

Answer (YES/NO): YES